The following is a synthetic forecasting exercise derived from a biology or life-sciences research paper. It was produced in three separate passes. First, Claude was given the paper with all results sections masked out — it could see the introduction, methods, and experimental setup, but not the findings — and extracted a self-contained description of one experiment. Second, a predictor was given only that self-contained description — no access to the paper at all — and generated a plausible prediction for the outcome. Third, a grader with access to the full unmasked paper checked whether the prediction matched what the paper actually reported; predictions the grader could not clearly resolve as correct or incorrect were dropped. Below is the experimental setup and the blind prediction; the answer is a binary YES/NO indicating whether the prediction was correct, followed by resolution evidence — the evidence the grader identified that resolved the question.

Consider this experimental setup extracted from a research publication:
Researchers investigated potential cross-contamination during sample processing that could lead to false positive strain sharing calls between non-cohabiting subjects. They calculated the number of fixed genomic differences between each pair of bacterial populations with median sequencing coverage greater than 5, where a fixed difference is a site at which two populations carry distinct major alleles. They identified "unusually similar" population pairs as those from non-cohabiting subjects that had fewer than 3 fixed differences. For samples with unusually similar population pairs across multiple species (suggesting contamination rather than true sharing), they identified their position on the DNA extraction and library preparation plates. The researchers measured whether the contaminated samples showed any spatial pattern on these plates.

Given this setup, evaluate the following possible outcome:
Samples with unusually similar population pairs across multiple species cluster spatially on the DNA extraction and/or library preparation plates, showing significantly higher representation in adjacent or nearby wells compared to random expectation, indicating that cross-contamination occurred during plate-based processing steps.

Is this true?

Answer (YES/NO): YES